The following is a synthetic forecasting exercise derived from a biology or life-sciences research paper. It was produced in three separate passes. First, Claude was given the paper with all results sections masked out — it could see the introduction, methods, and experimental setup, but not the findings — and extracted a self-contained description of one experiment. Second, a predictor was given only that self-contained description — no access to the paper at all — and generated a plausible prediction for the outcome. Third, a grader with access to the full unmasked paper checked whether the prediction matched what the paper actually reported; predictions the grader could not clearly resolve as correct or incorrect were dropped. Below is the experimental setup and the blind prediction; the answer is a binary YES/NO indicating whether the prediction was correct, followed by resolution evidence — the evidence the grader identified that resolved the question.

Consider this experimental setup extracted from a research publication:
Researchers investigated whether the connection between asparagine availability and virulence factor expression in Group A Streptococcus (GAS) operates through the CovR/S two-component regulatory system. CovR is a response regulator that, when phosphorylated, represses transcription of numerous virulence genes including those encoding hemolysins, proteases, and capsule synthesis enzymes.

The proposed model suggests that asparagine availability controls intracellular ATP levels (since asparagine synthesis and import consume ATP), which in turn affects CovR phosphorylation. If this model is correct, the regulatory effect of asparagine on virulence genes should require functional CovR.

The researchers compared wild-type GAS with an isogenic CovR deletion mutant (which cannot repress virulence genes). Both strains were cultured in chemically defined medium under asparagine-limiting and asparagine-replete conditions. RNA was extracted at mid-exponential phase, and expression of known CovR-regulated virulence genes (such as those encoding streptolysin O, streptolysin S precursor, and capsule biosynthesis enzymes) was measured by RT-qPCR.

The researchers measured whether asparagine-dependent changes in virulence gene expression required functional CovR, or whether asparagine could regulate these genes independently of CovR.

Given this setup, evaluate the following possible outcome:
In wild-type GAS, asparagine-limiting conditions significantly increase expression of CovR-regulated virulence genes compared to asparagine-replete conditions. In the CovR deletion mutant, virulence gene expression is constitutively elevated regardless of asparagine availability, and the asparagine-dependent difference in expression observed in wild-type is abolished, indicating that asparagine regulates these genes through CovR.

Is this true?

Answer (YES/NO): NO